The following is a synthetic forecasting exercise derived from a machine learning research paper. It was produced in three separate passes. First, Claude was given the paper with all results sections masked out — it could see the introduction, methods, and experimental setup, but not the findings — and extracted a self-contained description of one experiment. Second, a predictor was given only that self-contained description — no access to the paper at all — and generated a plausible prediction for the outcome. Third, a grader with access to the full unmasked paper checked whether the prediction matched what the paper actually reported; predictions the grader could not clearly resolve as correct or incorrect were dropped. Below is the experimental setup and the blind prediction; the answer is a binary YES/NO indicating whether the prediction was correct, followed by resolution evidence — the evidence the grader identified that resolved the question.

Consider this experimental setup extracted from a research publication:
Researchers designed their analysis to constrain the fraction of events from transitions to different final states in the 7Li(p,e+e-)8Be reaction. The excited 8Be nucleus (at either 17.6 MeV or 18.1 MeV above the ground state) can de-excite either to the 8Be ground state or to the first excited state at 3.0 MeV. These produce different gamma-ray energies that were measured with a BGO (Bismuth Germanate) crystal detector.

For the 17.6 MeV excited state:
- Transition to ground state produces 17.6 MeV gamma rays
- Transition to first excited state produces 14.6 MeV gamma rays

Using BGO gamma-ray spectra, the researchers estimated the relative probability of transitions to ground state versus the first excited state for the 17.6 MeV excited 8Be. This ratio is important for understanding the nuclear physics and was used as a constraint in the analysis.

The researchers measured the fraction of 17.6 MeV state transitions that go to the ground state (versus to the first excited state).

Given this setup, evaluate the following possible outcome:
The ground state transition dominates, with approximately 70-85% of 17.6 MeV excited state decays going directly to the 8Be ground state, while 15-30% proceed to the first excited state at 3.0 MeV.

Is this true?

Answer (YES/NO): NO